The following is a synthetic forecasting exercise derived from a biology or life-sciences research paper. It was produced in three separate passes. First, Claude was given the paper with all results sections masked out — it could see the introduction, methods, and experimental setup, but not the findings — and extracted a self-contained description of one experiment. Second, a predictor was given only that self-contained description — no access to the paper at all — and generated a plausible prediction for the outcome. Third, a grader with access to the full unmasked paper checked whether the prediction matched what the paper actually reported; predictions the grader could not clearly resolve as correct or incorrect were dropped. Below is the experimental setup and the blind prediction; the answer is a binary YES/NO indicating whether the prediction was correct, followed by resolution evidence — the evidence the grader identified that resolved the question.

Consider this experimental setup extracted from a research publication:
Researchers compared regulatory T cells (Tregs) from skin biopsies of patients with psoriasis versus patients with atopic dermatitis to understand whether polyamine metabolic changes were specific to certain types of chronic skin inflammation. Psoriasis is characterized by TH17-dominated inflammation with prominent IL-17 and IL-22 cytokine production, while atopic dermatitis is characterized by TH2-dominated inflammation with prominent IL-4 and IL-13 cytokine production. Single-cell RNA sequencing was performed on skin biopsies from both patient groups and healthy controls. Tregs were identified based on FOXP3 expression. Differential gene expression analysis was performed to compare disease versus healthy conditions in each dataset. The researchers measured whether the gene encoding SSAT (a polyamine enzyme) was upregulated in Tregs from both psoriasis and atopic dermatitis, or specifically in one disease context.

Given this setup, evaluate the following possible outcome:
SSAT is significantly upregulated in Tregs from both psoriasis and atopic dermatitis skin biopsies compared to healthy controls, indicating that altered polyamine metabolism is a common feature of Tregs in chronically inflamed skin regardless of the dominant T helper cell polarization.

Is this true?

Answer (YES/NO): NO